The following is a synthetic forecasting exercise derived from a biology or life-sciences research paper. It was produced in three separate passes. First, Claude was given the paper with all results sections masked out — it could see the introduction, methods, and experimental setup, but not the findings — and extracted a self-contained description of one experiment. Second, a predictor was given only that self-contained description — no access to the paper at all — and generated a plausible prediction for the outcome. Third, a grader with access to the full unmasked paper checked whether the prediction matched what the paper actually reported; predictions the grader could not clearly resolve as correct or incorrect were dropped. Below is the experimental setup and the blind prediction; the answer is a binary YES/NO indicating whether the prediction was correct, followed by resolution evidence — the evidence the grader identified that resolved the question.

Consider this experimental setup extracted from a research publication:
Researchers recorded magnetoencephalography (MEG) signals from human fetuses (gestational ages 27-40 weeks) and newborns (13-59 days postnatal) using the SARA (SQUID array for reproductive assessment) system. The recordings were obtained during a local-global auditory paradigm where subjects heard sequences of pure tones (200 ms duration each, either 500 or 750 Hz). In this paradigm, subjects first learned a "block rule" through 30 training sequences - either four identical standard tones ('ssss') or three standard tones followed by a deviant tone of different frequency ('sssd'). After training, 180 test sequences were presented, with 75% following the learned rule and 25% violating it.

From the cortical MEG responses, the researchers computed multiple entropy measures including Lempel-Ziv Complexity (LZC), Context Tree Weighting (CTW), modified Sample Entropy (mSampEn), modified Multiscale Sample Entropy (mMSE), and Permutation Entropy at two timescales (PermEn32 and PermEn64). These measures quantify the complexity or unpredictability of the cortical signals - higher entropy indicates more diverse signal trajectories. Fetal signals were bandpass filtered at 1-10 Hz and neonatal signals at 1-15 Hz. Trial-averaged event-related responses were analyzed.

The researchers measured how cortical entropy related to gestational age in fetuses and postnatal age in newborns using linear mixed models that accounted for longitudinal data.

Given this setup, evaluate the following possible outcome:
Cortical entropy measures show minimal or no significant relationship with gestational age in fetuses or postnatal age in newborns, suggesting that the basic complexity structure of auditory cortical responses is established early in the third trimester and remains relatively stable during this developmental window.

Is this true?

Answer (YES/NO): NO